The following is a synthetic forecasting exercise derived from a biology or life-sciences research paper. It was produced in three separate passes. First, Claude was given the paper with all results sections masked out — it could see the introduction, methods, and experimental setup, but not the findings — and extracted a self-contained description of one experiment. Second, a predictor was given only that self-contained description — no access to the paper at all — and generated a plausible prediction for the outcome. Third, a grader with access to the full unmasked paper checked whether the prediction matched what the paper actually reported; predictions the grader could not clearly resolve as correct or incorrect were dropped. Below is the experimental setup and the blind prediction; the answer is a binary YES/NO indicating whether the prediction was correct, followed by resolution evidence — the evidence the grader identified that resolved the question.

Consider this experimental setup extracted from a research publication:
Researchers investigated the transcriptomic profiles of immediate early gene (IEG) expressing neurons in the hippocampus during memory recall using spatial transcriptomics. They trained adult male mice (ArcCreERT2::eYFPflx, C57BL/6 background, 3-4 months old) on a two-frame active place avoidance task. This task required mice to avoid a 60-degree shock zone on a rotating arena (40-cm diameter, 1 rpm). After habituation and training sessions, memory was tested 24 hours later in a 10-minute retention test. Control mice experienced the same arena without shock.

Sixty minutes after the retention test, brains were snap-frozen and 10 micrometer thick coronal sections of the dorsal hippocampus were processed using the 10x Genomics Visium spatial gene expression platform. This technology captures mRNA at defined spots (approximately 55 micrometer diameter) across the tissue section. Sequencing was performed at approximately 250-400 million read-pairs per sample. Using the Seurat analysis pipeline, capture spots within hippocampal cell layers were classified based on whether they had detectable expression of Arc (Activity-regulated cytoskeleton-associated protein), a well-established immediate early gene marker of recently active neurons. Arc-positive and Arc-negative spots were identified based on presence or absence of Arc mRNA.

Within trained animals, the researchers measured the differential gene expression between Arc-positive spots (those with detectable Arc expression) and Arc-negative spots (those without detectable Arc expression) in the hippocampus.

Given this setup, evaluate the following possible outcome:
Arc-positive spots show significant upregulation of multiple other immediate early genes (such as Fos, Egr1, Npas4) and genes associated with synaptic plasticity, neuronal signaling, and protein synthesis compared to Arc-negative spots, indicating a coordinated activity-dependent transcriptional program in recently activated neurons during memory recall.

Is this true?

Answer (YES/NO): NO